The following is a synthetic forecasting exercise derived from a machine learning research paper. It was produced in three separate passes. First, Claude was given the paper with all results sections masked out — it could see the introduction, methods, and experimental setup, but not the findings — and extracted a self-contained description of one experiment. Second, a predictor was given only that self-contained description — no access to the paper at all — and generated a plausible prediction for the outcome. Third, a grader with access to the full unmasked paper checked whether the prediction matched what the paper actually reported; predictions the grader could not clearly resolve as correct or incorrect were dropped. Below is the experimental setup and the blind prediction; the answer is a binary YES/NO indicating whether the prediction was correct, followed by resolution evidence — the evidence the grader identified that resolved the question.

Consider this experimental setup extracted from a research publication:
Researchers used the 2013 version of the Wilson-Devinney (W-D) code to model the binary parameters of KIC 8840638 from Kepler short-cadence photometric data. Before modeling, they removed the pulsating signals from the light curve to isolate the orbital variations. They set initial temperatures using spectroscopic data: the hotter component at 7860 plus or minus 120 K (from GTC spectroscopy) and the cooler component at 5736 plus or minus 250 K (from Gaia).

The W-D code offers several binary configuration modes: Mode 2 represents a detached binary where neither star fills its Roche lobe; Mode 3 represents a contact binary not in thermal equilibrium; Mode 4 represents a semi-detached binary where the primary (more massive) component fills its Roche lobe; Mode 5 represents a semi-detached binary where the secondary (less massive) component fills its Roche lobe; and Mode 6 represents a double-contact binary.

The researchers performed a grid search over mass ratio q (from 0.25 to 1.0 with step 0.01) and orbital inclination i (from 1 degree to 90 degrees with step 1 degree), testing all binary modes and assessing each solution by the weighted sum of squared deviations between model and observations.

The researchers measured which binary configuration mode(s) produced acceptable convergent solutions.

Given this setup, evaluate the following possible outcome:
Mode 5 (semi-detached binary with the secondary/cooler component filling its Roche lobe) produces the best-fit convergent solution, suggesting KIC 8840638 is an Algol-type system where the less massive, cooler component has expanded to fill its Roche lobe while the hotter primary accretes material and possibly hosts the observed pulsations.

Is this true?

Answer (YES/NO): YES